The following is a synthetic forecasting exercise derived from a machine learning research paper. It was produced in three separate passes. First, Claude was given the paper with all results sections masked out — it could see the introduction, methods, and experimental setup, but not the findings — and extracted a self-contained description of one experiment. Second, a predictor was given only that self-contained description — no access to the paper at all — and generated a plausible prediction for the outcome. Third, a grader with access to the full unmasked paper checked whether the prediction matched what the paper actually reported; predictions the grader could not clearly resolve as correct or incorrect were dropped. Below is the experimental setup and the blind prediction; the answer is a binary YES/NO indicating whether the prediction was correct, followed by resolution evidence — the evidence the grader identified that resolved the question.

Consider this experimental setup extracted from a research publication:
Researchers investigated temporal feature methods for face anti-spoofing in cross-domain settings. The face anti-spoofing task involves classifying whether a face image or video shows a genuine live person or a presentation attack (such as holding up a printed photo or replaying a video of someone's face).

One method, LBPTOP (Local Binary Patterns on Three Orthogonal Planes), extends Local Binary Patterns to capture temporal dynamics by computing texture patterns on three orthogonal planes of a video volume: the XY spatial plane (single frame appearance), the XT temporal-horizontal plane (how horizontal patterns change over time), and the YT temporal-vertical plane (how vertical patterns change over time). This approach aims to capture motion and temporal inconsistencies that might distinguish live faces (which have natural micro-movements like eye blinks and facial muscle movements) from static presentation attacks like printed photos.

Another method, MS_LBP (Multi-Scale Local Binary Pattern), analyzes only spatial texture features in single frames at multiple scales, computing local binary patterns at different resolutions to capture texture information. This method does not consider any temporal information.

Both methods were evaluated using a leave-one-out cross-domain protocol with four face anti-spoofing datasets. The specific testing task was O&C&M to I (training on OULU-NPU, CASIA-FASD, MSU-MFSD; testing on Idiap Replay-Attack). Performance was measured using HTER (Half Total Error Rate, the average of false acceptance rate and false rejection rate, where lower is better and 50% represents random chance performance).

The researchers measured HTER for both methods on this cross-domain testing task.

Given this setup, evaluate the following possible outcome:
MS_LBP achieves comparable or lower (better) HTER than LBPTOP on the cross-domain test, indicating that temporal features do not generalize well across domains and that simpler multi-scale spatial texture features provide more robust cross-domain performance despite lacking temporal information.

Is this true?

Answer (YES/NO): NO